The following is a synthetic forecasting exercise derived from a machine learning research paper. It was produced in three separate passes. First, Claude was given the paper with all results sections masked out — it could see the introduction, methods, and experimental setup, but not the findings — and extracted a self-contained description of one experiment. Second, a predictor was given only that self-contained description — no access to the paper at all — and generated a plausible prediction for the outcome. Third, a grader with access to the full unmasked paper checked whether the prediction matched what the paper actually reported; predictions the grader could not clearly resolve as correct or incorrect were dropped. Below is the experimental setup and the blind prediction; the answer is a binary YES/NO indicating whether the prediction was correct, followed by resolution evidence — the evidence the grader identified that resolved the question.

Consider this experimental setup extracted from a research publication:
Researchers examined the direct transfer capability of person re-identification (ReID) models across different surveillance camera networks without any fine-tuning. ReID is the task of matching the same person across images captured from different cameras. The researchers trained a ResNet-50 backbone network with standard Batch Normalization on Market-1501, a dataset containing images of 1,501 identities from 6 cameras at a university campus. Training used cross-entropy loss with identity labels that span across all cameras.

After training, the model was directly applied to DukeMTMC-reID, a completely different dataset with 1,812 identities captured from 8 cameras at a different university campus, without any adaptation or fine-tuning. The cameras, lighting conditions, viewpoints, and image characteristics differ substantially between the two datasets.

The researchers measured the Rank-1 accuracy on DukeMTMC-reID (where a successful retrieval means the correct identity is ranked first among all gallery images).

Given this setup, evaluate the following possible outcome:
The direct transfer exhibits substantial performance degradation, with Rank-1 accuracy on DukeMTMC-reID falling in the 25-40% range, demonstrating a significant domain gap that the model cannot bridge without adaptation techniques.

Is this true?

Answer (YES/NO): YES